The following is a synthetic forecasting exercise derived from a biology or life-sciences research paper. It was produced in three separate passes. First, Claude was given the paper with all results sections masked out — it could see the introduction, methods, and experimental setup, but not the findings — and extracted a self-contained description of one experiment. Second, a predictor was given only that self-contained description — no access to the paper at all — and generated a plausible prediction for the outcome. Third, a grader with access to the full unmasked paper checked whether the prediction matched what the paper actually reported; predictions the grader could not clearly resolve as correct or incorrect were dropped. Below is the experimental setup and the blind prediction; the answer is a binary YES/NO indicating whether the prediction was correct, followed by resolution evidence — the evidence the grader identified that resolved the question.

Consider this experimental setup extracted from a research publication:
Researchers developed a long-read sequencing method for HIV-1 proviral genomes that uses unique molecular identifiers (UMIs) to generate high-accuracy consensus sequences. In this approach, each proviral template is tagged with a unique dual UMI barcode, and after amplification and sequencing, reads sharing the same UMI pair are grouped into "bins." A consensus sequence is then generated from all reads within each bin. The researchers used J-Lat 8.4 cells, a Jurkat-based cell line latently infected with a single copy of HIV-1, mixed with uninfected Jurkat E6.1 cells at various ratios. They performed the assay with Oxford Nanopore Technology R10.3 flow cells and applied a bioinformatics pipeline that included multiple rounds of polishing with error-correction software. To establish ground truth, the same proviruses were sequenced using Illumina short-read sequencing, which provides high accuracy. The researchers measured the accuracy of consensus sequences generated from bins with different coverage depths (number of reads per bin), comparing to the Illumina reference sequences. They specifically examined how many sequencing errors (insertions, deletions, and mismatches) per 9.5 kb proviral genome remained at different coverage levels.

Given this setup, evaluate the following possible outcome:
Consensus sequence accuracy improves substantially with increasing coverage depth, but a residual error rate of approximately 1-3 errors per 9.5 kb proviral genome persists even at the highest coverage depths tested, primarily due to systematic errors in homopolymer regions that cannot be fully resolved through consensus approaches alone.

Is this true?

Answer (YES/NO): NO